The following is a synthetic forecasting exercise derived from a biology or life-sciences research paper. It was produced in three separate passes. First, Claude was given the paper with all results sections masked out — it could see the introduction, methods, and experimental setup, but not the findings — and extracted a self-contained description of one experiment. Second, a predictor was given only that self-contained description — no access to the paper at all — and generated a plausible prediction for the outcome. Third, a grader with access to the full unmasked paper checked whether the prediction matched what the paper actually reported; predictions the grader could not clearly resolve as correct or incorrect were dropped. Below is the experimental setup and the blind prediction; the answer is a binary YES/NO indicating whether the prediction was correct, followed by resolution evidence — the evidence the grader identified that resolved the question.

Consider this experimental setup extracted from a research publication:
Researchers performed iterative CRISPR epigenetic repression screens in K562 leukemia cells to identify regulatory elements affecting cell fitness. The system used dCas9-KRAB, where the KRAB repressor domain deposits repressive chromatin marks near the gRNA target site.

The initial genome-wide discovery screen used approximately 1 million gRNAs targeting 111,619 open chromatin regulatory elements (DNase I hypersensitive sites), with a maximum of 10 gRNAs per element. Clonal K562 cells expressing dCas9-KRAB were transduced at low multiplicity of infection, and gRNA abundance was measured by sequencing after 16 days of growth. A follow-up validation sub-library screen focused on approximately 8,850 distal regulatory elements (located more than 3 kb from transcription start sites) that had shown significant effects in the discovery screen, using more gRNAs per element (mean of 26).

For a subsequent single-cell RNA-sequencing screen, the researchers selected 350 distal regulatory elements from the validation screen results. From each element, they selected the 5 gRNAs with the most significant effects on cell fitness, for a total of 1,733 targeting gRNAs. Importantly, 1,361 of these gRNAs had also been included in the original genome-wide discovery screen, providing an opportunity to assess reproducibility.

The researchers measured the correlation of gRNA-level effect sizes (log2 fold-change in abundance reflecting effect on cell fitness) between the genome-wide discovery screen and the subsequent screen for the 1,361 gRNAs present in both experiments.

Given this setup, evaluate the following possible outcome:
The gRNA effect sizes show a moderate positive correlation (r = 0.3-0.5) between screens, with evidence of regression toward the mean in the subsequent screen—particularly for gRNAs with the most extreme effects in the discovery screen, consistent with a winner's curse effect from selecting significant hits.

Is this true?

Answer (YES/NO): NO